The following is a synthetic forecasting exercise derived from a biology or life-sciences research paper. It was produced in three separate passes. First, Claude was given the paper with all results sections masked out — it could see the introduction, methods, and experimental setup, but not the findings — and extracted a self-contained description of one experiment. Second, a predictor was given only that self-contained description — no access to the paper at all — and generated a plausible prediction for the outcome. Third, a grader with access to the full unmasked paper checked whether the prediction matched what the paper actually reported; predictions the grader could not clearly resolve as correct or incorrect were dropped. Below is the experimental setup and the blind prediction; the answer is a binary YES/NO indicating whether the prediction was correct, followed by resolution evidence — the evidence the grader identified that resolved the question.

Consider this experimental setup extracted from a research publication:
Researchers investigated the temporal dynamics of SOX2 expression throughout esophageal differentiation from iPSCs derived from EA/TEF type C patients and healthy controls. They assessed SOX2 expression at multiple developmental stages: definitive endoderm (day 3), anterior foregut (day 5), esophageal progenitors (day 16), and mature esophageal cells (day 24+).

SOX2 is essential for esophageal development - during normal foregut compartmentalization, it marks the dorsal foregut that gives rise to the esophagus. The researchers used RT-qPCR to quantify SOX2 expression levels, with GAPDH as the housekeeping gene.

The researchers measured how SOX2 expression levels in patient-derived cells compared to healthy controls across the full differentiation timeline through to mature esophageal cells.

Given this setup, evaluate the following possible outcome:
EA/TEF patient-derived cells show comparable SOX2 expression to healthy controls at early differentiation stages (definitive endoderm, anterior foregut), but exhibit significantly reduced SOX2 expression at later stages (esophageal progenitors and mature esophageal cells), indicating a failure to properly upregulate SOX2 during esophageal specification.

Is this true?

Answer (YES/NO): NO